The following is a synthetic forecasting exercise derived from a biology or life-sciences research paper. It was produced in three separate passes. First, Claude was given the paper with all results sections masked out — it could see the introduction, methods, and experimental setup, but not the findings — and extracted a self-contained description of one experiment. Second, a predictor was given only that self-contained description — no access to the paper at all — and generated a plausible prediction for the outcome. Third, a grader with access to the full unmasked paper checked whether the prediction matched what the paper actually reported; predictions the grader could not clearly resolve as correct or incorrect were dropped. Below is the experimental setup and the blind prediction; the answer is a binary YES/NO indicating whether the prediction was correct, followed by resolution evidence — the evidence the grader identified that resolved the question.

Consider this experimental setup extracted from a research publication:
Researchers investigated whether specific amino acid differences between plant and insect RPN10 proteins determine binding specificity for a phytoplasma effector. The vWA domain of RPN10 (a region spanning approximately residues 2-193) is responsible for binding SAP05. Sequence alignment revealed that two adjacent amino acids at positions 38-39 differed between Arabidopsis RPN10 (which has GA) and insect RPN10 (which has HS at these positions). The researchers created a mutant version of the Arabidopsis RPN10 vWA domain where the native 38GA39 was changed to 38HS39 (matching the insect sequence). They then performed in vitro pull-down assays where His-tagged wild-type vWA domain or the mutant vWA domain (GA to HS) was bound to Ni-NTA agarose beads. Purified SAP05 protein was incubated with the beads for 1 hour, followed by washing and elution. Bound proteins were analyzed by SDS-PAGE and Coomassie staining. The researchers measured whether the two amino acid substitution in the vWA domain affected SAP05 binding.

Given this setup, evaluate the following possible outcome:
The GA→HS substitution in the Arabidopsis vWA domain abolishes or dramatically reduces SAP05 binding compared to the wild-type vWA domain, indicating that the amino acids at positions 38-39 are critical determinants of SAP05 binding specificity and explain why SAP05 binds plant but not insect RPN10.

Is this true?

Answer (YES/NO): YES